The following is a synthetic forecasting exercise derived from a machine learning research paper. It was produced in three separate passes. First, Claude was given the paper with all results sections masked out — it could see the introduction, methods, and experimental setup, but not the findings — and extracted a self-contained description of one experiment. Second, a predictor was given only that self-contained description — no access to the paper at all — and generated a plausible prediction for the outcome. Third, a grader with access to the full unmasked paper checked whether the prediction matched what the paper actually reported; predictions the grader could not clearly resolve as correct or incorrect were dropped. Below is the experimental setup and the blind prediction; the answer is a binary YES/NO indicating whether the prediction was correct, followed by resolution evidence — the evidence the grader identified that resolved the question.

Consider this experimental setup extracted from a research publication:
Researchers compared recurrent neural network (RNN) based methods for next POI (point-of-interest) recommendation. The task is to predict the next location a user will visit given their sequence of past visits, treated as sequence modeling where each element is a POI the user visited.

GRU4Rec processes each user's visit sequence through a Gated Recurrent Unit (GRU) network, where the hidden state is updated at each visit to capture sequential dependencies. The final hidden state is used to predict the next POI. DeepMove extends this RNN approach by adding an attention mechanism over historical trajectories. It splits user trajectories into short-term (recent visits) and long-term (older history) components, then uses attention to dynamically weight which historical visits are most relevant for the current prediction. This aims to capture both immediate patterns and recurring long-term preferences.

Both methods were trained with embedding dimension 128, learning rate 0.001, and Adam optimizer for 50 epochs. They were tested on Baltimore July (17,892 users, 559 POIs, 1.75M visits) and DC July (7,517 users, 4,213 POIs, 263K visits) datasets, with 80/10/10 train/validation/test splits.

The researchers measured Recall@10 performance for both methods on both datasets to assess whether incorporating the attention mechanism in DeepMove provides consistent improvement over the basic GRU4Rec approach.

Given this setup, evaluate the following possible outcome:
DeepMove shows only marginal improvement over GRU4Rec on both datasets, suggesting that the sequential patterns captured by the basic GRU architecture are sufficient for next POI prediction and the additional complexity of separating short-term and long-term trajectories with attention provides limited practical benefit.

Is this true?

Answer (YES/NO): NO